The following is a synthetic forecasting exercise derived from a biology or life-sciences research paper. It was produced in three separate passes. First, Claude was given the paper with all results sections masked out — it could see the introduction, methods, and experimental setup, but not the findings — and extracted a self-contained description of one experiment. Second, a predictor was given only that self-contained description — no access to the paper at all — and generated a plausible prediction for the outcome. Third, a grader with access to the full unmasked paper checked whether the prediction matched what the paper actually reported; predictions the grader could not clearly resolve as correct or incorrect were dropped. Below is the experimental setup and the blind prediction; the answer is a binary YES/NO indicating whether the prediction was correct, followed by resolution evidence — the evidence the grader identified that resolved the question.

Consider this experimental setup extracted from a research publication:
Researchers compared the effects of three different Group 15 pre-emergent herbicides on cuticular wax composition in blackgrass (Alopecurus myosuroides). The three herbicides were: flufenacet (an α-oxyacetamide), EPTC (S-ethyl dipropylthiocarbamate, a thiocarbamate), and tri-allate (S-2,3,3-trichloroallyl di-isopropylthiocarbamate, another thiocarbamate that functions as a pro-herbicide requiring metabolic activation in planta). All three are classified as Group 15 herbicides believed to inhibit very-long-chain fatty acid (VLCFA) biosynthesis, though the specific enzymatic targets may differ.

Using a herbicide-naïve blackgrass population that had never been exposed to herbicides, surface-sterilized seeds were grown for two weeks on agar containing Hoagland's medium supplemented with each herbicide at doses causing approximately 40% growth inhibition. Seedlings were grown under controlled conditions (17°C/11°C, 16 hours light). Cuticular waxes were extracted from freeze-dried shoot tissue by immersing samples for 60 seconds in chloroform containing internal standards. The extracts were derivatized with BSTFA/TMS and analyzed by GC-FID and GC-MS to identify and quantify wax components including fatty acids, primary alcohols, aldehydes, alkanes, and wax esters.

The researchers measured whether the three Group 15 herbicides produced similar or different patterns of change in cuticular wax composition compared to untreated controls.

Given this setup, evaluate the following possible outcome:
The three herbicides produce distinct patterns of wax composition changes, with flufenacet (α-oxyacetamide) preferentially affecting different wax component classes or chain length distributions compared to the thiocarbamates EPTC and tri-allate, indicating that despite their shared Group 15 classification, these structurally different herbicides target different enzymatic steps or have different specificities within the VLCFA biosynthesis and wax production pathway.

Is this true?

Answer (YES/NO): YES